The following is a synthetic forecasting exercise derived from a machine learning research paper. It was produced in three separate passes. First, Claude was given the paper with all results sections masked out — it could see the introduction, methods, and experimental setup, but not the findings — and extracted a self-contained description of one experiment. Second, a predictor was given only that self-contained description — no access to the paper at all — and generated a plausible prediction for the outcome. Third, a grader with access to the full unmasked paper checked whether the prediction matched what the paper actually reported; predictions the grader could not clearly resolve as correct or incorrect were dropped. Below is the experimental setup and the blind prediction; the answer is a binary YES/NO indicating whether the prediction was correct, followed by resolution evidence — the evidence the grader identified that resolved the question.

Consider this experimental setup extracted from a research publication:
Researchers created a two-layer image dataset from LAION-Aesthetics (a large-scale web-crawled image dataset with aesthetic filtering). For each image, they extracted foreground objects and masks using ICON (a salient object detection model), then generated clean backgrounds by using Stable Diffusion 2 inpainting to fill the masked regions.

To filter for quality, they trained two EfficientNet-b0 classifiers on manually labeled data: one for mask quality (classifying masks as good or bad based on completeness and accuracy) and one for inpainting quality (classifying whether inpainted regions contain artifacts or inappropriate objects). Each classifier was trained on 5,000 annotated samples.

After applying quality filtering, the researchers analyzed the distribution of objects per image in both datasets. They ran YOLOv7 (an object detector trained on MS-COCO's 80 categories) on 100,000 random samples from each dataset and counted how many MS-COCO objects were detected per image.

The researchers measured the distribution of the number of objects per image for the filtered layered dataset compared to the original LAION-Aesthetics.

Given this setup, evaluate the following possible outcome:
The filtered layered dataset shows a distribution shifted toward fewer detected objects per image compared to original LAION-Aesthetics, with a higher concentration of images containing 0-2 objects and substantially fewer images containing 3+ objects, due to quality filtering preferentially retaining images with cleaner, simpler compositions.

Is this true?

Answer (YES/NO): NO